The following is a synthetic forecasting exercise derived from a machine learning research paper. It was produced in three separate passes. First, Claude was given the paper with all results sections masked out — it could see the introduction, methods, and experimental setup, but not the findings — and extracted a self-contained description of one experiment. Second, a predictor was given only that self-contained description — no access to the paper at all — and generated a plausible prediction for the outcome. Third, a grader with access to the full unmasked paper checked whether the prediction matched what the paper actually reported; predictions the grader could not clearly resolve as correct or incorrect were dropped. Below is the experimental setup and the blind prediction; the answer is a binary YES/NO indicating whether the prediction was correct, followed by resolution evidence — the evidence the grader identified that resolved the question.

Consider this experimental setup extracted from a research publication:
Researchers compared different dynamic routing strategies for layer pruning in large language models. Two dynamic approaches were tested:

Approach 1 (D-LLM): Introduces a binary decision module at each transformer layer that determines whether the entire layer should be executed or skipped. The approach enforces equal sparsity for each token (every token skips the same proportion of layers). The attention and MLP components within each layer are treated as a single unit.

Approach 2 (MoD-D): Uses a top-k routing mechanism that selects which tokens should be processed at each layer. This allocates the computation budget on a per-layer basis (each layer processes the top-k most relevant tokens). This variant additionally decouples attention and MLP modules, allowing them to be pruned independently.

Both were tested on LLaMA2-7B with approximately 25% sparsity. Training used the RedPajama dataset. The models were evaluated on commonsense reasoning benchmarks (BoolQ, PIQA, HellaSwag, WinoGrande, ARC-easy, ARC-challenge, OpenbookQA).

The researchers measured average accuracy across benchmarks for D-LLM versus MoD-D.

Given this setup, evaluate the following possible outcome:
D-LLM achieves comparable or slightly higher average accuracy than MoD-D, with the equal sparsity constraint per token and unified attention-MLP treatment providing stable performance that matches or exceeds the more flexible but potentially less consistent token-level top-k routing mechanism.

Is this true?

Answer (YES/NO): NO